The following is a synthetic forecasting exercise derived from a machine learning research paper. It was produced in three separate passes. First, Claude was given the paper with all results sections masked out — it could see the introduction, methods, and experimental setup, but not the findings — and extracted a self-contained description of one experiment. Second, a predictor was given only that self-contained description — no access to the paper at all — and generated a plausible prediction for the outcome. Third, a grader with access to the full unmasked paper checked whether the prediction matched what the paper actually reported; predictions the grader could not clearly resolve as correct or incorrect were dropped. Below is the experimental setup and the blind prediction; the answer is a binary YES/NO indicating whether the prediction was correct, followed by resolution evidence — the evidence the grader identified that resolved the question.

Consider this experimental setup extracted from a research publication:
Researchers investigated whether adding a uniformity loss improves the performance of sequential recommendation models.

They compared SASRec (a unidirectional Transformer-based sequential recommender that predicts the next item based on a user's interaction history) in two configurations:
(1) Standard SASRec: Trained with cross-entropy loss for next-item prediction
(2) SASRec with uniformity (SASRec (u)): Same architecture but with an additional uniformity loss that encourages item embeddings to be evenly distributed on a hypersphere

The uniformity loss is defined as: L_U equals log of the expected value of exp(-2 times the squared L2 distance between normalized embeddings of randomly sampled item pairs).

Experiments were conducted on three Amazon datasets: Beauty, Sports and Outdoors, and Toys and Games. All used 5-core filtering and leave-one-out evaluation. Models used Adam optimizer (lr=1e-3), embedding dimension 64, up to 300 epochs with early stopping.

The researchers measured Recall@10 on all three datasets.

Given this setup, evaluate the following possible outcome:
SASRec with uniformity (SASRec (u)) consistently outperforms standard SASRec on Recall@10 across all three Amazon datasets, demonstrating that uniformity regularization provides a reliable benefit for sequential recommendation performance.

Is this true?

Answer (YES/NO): NO